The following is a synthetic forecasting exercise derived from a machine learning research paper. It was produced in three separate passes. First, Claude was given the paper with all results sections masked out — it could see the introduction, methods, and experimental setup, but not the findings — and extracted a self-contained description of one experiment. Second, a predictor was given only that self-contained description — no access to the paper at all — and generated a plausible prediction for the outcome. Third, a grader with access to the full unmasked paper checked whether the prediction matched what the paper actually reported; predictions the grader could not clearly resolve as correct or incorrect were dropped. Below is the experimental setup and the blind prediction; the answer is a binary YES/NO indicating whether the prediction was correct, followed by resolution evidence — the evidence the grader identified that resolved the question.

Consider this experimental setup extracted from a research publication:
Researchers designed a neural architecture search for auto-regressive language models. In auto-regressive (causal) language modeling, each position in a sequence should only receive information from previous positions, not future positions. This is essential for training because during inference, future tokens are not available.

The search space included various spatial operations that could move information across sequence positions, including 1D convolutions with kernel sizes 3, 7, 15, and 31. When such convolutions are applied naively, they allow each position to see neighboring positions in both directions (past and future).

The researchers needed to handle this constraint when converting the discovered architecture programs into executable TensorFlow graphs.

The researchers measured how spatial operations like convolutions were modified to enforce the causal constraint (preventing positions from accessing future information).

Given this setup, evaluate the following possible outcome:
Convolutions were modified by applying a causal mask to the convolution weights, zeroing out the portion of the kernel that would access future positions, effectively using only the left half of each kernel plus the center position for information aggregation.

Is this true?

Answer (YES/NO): NO